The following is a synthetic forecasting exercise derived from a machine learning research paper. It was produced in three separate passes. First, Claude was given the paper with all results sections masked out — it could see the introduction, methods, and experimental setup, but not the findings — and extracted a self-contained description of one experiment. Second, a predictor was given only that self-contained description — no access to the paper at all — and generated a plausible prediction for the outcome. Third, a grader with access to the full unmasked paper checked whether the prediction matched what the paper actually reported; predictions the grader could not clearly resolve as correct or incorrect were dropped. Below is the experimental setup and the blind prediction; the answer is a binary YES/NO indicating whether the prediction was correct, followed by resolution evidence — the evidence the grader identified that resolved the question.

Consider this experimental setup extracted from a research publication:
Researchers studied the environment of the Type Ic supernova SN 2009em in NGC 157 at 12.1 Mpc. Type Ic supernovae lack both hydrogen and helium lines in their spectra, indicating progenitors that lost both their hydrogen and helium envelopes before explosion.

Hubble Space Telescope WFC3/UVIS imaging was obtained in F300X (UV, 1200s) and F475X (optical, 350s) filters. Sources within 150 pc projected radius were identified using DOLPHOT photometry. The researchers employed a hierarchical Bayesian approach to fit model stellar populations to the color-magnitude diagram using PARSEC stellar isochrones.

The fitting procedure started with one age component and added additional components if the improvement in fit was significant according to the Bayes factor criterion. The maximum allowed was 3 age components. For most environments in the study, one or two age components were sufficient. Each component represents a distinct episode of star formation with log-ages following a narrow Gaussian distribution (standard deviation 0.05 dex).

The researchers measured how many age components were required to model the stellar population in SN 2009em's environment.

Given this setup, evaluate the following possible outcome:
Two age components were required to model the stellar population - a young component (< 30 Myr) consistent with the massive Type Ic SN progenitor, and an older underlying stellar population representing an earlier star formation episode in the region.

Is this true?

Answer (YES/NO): NO